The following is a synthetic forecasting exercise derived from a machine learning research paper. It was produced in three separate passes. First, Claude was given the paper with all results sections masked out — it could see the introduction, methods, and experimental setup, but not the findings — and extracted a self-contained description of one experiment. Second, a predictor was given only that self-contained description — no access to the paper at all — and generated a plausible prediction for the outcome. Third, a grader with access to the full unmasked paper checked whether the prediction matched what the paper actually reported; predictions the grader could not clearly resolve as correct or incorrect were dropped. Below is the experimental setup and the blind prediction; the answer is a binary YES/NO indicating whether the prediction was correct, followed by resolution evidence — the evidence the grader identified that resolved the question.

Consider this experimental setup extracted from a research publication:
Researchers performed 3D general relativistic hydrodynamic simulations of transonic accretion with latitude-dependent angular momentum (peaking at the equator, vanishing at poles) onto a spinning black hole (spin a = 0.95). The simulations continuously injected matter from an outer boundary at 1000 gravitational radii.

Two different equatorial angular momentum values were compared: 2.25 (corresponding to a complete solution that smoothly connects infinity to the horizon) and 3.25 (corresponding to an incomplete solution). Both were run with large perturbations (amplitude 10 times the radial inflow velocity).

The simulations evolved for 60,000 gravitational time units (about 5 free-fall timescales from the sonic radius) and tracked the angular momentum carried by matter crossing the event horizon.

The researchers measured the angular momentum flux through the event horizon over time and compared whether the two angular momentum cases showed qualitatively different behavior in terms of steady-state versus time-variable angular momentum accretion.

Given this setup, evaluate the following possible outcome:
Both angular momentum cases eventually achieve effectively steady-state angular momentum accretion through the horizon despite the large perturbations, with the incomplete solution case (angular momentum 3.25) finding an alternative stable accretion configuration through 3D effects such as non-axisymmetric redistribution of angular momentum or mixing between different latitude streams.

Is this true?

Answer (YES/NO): YES